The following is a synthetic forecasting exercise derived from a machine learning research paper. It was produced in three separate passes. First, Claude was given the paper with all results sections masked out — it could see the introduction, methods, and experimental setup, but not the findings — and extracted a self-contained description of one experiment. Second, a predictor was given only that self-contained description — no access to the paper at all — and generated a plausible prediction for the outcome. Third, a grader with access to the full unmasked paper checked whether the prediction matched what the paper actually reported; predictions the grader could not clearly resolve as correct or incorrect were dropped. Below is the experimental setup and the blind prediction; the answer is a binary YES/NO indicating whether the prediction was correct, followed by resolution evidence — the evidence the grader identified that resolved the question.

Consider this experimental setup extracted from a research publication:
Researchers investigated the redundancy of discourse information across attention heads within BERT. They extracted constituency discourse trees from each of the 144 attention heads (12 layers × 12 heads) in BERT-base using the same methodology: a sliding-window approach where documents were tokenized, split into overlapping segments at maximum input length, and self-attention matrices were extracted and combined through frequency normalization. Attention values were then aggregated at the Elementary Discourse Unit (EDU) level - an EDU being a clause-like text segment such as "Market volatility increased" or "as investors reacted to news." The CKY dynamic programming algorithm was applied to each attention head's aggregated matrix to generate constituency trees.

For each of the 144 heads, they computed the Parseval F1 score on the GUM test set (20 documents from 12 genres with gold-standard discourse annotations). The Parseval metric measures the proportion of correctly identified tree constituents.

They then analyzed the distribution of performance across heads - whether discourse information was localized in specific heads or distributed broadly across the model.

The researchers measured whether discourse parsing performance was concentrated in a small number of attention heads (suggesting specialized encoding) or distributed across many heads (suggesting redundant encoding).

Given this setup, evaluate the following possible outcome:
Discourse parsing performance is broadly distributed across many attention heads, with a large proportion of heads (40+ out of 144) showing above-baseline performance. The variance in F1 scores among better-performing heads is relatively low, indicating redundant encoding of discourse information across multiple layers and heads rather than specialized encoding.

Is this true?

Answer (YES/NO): NO